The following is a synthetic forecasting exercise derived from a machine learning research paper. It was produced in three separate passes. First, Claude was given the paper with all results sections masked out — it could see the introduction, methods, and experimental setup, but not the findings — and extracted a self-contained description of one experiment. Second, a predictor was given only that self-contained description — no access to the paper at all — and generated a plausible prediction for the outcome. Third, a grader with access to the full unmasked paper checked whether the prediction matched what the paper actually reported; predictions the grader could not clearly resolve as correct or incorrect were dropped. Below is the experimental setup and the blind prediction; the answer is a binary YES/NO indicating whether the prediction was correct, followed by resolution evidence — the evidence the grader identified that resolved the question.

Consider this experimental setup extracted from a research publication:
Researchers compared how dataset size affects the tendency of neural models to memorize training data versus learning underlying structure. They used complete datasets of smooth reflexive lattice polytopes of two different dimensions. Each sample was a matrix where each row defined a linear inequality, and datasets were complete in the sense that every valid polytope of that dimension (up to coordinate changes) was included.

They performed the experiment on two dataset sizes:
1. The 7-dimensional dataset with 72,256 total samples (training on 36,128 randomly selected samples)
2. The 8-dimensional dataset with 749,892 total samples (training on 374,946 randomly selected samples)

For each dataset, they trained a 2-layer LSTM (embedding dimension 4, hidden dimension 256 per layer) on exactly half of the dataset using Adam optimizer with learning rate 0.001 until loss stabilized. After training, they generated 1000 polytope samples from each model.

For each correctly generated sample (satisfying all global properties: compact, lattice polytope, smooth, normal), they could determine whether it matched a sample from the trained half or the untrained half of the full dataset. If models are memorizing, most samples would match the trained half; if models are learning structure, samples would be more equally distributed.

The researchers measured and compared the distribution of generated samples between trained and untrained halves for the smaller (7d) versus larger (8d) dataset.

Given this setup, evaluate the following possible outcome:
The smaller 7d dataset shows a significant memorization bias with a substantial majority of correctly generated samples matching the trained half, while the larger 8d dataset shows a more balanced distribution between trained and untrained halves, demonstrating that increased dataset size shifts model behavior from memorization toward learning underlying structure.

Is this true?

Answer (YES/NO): NO